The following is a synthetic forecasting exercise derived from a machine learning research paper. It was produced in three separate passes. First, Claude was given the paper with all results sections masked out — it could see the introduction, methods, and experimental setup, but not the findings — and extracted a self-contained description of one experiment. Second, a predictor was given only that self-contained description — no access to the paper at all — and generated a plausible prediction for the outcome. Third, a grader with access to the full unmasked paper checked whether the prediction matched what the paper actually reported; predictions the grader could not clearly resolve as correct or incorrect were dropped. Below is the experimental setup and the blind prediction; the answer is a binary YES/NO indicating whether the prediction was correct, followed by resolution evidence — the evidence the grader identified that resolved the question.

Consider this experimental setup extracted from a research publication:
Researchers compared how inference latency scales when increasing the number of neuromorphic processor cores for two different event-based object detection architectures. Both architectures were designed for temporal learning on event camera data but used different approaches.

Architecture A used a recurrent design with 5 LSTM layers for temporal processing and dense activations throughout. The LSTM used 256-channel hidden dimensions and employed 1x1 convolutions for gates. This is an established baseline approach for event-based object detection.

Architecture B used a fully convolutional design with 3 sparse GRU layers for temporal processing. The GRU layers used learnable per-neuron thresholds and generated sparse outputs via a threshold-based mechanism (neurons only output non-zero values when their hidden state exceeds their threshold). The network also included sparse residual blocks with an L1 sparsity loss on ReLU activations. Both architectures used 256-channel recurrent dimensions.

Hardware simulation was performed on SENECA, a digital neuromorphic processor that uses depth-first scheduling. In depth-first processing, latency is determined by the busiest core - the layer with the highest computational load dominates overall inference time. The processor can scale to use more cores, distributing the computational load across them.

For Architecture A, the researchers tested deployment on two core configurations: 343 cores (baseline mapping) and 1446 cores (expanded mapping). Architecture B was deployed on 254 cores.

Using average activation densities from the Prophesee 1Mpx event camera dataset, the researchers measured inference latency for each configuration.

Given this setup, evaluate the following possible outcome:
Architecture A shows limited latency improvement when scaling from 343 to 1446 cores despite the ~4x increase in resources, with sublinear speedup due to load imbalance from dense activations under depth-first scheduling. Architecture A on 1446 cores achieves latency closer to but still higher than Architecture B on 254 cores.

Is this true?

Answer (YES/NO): NO